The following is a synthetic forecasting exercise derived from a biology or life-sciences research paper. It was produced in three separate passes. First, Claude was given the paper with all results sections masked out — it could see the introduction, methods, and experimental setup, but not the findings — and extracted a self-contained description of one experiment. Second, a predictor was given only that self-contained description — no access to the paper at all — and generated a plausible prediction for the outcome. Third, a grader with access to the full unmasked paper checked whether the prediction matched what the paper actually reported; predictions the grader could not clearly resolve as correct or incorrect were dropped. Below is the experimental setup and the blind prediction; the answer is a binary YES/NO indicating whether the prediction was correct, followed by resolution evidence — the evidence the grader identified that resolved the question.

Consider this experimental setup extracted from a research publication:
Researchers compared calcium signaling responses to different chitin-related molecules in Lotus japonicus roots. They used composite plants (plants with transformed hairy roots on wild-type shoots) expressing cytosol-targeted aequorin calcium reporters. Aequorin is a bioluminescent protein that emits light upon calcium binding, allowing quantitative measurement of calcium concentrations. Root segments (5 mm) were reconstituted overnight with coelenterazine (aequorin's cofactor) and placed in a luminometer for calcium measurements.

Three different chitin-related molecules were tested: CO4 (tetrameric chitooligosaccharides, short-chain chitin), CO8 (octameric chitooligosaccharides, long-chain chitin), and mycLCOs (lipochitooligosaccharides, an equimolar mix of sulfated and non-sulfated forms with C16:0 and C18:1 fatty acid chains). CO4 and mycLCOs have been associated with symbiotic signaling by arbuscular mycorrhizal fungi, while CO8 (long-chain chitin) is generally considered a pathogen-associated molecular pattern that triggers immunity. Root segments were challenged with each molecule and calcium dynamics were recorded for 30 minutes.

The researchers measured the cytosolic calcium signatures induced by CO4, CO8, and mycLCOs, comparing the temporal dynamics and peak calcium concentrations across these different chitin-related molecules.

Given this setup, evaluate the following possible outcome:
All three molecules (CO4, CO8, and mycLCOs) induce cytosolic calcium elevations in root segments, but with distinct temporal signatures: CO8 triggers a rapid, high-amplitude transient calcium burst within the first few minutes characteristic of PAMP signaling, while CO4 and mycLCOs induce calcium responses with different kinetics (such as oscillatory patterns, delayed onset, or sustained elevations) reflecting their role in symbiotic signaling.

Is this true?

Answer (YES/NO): NO